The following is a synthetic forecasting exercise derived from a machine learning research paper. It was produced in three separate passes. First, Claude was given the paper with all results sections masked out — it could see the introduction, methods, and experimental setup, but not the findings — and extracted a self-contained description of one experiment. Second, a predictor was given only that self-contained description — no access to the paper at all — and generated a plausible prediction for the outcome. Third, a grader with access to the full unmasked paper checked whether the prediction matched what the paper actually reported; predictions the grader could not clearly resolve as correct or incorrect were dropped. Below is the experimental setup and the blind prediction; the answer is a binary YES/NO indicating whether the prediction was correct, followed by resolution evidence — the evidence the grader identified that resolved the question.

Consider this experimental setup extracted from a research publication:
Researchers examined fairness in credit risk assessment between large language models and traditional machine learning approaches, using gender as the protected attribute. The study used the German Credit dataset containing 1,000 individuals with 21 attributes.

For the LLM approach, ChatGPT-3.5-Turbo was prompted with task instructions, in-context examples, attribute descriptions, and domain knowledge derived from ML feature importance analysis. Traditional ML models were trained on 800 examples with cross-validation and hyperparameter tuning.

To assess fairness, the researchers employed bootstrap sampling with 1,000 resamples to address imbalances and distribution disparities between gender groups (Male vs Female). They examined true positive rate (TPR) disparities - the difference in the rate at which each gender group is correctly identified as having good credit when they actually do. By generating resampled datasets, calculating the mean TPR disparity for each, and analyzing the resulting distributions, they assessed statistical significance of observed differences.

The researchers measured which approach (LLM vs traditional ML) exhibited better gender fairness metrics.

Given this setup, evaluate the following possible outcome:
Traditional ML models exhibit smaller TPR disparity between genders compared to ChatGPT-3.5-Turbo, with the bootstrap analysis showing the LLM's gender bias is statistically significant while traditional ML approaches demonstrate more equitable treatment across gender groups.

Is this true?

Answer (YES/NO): NO